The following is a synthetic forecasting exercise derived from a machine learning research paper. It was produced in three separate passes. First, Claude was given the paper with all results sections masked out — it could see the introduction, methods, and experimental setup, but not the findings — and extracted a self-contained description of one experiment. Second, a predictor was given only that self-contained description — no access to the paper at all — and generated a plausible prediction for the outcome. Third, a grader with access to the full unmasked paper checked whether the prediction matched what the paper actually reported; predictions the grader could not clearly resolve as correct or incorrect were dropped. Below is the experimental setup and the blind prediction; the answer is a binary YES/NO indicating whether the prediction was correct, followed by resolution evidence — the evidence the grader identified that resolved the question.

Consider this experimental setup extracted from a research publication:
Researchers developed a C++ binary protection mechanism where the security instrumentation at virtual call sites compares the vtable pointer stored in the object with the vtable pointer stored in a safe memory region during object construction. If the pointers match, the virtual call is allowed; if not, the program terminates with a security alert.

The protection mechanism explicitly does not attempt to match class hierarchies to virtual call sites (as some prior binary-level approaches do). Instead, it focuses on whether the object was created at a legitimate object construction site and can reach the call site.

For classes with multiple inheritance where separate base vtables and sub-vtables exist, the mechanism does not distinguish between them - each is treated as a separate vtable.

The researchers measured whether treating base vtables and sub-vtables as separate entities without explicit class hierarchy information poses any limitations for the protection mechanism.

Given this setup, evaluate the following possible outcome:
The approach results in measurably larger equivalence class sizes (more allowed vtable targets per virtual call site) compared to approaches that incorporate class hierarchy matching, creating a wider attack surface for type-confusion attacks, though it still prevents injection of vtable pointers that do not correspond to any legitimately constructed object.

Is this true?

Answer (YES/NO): NO